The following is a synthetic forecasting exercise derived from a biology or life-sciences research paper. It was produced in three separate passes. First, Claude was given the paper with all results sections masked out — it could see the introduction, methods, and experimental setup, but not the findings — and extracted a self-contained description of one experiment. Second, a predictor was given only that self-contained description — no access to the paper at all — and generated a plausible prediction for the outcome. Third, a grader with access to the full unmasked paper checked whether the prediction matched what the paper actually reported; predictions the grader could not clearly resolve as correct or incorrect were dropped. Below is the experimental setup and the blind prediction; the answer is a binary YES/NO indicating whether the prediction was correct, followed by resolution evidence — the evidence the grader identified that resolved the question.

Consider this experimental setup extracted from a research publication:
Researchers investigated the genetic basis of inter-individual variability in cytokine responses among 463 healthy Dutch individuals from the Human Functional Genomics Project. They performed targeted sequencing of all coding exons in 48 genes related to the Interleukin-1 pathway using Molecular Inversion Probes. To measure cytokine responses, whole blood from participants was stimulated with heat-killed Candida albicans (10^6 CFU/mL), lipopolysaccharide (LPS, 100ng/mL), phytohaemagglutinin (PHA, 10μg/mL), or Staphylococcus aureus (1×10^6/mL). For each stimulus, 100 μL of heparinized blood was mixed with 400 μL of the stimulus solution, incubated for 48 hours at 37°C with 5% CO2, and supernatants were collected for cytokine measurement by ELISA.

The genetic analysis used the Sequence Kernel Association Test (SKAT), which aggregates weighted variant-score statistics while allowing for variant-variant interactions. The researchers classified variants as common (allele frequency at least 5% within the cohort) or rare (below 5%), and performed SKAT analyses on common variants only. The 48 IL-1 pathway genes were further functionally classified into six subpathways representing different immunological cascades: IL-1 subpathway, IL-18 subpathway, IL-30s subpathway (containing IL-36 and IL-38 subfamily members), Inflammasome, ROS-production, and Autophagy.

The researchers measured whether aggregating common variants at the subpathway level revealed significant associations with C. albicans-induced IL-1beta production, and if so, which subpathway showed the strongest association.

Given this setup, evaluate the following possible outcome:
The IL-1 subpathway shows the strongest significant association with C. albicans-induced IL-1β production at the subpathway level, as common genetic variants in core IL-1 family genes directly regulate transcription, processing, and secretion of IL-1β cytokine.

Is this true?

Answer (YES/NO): NO